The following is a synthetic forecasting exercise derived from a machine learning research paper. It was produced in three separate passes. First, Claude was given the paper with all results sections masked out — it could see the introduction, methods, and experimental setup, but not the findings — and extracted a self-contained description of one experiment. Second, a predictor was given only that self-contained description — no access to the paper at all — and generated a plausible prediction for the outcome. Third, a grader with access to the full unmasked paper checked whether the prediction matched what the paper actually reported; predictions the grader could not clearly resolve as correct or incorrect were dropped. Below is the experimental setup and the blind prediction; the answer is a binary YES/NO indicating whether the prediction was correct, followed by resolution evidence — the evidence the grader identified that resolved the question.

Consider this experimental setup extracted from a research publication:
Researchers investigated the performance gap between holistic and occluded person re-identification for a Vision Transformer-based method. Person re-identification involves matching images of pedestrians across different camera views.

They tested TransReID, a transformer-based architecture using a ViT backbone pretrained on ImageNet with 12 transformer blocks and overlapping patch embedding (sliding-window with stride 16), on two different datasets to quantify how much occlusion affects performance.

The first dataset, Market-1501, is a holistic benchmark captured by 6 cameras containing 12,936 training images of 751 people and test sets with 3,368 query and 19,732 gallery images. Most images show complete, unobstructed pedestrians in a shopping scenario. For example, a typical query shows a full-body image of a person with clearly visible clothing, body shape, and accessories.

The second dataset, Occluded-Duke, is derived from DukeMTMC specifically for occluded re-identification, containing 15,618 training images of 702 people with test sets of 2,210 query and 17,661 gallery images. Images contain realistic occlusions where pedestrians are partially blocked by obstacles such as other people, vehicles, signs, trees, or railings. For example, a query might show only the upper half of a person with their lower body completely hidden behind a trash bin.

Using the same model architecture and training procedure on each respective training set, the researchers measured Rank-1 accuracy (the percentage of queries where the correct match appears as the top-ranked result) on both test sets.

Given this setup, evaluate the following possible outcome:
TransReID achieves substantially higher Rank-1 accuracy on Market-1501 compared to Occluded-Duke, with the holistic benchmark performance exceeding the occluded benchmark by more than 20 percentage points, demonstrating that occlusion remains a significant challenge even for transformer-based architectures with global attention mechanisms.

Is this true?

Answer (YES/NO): YES